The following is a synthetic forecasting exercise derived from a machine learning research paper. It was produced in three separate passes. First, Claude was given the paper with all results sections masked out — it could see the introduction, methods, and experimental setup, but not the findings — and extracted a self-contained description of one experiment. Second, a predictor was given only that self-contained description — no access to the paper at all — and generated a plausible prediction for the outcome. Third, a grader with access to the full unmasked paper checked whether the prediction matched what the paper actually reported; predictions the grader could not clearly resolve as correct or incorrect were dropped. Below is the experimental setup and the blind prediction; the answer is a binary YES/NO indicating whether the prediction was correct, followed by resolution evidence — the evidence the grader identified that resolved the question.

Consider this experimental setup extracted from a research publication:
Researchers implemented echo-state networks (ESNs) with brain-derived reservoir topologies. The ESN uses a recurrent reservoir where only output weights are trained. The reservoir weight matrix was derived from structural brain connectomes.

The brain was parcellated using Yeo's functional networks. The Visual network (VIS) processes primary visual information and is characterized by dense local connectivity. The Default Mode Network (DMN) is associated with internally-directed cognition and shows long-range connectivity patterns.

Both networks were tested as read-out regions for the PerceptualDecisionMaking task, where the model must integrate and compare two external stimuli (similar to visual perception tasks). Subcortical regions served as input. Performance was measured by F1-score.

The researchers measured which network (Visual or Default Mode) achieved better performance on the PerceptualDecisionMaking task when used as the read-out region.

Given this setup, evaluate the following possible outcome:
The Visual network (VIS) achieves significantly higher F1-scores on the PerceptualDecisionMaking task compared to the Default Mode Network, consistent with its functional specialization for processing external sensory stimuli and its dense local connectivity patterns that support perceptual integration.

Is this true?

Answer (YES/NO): YES